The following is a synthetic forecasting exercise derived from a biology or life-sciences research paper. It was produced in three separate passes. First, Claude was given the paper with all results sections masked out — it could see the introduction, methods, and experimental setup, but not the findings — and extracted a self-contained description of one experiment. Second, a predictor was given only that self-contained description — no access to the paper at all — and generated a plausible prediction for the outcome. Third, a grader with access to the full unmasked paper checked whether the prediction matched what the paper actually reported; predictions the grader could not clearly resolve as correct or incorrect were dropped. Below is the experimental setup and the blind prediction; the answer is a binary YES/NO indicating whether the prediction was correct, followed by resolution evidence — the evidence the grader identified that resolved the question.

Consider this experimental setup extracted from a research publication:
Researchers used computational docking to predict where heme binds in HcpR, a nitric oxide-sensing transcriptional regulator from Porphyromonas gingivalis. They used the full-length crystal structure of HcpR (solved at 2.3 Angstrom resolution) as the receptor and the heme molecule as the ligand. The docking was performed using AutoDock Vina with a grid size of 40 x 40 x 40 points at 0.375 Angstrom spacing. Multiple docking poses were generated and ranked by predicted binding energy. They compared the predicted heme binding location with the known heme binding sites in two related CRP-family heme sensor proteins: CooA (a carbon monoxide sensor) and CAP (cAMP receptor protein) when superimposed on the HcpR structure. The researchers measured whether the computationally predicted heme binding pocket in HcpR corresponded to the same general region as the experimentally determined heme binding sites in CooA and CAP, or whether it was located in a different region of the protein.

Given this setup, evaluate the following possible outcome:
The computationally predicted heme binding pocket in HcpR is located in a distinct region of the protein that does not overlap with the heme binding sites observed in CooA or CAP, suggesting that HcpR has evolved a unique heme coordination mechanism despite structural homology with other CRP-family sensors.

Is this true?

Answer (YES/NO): YES